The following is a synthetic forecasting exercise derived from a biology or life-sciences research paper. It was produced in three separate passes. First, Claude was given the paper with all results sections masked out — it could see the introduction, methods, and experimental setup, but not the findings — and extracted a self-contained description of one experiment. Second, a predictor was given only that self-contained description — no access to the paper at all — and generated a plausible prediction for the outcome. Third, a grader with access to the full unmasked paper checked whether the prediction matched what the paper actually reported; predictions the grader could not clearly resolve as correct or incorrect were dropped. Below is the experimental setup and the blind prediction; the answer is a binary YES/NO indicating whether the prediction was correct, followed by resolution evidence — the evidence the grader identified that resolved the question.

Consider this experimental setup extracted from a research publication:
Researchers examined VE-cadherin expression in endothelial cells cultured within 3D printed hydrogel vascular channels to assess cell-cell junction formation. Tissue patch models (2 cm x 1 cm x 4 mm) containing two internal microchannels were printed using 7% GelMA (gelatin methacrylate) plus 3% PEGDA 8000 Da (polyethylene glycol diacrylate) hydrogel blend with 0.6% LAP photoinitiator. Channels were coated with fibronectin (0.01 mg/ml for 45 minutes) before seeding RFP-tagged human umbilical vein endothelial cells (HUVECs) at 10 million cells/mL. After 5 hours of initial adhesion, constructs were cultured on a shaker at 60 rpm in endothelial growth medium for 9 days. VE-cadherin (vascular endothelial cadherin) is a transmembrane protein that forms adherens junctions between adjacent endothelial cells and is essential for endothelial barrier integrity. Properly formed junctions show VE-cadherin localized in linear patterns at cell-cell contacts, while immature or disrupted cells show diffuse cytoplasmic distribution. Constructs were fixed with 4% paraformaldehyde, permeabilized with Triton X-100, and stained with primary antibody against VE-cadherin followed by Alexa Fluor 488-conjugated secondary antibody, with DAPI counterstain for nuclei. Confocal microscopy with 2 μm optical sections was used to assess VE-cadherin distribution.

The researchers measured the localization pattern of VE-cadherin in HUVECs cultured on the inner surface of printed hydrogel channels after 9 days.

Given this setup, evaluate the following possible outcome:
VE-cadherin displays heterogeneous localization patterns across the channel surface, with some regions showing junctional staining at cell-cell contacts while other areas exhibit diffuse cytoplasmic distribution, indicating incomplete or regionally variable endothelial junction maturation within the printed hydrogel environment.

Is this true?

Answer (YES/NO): NO